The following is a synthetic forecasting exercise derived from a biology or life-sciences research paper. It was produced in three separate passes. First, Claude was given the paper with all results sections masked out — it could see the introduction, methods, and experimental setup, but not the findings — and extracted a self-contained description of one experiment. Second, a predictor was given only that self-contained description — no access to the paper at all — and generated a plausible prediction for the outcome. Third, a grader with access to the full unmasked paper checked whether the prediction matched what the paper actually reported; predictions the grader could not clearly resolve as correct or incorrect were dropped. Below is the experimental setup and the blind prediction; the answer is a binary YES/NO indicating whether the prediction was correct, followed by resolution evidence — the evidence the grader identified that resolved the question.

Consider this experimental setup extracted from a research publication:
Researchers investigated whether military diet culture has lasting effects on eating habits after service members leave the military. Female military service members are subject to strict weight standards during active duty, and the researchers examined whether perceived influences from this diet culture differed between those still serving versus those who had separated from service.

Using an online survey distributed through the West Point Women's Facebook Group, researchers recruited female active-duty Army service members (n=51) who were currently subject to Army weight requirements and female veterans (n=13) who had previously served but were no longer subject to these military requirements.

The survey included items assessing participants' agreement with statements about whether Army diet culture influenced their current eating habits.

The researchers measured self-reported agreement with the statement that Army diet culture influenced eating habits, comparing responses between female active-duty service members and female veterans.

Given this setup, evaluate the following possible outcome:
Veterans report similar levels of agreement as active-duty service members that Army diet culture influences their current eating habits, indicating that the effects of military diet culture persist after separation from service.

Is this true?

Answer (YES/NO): NO